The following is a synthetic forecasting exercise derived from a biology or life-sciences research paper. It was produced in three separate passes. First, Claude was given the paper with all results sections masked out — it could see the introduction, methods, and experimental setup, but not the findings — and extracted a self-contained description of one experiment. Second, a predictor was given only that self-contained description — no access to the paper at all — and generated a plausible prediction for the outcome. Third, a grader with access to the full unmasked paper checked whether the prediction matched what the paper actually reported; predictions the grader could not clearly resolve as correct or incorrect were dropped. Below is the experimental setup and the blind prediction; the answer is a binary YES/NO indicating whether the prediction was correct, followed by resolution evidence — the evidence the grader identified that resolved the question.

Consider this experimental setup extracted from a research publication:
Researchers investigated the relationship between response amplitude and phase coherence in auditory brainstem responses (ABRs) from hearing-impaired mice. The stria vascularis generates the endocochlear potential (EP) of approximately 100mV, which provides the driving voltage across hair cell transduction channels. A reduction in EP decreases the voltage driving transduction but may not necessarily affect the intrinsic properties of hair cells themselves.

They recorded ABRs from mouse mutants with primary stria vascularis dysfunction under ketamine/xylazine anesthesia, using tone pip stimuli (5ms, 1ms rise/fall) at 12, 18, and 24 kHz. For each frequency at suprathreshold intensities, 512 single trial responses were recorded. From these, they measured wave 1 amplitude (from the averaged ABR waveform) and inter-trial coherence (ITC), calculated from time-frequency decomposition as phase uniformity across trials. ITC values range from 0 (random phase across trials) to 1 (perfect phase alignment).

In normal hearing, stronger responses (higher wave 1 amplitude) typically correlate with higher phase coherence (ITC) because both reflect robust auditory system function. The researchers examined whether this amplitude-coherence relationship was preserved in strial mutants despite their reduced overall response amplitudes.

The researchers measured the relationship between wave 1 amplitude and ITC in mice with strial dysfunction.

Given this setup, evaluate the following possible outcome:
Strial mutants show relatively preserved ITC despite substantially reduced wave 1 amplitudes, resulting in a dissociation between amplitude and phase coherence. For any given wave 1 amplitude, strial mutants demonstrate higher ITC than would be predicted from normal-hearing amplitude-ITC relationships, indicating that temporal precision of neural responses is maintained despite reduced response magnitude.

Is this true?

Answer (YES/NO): YES